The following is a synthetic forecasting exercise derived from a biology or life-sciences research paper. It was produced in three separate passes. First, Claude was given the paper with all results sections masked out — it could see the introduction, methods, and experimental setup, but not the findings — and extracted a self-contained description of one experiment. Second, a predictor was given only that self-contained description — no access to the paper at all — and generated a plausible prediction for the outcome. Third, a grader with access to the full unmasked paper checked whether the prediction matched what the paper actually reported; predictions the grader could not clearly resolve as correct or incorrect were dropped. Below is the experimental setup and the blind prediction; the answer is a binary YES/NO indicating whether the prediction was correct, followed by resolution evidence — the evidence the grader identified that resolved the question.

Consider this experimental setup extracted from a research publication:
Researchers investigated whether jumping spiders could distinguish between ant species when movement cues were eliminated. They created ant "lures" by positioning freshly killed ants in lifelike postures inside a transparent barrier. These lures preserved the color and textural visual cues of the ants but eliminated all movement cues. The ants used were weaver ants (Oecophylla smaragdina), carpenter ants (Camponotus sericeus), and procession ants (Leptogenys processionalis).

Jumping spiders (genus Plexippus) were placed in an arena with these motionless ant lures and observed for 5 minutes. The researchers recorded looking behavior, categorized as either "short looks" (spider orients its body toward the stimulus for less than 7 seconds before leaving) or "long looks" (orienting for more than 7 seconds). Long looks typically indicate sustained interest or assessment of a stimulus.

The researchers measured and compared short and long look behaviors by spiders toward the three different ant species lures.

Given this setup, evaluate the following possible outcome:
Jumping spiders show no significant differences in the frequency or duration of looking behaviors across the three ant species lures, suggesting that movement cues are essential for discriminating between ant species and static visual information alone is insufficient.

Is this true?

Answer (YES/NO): YES